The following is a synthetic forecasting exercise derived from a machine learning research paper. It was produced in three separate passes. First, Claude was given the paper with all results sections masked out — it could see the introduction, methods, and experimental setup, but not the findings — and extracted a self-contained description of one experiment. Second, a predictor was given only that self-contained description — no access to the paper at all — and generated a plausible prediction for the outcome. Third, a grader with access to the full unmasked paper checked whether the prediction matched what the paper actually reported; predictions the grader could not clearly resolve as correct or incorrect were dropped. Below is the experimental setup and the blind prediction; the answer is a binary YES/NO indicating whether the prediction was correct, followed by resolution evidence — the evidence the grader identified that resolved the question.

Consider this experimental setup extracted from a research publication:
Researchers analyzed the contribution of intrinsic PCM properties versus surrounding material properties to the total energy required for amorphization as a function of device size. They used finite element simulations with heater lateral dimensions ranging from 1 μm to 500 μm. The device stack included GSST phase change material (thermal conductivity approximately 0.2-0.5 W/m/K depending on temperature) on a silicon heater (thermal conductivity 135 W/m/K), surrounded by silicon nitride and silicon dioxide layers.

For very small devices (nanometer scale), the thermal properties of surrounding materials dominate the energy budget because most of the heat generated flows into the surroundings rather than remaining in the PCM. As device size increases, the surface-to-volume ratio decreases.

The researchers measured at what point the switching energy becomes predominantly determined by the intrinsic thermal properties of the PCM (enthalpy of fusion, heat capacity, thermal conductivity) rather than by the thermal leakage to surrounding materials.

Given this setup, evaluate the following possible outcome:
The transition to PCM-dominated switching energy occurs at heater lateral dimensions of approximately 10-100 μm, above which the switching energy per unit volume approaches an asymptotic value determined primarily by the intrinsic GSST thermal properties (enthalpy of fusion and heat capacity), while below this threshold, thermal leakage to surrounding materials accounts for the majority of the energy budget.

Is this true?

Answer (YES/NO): YES